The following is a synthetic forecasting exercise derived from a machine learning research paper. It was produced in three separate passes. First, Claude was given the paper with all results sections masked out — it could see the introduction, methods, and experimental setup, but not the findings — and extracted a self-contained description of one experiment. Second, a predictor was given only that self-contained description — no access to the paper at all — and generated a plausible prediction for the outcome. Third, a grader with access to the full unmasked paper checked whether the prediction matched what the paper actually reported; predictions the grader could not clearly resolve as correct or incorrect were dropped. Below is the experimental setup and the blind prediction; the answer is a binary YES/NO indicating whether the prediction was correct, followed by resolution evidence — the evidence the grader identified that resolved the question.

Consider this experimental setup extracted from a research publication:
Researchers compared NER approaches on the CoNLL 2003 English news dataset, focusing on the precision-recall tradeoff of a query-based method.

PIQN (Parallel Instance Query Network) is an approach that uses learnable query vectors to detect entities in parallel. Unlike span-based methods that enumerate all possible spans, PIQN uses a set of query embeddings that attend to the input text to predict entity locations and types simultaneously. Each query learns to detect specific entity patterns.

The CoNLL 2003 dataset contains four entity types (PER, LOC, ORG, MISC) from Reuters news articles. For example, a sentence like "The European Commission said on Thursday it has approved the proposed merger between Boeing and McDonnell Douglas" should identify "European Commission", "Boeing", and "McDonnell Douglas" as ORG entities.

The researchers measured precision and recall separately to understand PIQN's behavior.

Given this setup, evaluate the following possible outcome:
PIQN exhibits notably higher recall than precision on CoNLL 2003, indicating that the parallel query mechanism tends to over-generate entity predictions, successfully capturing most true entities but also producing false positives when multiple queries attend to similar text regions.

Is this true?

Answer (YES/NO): NO